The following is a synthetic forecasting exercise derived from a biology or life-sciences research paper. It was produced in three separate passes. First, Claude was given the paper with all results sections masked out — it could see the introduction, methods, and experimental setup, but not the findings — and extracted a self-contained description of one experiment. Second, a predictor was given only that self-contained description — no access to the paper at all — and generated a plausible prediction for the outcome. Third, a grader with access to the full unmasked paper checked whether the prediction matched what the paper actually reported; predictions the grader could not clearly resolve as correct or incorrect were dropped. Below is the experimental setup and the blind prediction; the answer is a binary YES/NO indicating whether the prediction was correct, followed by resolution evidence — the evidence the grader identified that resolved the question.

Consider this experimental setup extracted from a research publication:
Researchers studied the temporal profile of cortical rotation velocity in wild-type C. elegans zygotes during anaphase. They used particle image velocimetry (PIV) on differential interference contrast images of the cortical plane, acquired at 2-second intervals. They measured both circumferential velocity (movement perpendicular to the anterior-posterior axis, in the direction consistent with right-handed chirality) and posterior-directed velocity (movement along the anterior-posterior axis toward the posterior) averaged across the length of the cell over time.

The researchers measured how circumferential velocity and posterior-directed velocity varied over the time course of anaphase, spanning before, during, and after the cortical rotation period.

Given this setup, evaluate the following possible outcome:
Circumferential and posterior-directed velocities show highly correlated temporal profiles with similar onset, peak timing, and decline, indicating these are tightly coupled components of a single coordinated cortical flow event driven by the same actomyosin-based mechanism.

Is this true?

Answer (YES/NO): NO